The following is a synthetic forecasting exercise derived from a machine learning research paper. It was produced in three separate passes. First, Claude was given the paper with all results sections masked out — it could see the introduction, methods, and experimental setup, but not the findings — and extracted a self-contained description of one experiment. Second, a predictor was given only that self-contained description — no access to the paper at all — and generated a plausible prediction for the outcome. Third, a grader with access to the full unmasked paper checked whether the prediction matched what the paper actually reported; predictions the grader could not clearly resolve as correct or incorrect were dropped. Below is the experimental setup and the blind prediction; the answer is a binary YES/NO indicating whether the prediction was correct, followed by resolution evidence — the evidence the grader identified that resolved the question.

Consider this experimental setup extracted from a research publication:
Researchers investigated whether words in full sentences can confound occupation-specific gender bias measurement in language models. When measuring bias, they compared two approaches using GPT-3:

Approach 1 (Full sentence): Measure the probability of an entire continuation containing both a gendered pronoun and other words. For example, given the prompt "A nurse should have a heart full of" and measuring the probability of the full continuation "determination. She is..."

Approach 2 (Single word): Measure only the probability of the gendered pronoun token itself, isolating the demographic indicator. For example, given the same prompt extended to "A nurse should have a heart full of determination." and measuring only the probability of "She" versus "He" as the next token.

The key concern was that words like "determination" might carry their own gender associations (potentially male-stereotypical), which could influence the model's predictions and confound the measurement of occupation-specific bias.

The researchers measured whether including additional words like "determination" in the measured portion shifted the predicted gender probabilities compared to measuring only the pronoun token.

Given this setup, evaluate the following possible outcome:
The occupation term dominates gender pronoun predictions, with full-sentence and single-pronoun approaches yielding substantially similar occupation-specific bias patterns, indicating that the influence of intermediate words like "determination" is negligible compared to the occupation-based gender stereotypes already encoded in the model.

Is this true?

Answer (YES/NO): NO